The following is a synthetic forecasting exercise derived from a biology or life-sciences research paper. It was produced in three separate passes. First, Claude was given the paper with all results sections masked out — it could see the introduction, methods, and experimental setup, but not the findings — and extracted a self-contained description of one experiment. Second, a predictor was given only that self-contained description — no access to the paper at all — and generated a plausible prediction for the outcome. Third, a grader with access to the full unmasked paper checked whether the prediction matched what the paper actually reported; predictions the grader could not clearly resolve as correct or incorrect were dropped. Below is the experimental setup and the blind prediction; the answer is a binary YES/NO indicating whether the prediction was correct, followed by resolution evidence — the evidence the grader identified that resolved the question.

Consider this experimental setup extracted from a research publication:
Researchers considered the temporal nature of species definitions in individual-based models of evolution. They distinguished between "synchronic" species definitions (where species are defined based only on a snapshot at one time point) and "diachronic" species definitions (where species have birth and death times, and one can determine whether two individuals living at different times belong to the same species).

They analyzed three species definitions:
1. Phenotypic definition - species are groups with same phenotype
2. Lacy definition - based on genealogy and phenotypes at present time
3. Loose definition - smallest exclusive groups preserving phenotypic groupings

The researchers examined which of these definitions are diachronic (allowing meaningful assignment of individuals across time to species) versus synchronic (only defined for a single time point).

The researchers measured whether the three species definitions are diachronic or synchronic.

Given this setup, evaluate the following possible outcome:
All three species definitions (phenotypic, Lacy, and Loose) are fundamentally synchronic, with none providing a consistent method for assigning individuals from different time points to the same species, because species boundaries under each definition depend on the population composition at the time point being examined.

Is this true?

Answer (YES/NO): NO